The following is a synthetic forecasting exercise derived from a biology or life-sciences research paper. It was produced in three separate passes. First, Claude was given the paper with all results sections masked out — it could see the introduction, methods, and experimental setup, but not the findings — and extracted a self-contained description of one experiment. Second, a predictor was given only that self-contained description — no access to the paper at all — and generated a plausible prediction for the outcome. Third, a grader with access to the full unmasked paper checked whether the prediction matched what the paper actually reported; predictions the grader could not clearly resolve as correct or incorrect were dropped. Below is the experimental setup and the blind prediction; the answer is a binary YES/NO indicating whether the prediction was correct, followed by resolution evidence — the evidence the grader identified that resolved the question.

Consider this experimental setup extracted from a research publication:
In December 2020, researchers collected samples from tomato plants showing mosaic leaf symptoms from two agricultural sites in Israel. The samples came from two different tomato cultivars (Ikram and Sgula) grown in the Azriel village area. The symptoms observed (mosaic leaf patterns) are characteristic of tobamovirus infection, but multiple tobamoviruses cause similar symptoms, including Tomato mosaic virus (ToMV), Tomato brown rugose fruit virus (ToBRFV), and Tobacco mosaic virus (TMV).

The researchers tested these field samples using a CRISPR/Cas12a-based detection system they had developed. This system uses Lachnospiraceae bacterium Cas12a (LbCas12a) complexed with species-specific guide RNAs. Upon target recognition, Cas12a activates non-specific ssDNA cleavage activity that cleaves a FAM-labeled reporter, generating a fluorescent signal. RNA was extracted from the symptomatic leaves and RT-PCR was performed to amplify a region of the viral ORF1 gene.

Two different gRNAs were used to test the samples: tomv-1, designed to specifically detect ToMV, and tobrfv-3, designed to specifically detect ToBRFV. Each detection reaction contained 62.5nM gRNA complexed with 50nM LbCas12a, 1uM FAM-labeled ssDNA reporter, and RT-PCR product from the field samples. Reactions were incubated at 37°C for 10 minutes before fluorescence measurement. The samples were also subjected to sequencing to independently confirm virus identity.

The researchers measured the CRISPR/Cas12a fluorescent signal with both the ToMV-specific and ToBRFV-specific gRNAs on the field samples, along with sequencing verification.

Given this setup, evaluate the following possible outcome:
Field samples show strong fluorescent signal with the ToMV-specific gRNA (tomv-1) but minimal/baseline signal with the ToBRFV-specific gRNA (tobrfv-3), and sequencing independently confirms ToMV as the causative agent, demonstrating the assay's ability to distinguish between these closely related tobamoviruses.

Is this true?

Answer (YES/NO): NO